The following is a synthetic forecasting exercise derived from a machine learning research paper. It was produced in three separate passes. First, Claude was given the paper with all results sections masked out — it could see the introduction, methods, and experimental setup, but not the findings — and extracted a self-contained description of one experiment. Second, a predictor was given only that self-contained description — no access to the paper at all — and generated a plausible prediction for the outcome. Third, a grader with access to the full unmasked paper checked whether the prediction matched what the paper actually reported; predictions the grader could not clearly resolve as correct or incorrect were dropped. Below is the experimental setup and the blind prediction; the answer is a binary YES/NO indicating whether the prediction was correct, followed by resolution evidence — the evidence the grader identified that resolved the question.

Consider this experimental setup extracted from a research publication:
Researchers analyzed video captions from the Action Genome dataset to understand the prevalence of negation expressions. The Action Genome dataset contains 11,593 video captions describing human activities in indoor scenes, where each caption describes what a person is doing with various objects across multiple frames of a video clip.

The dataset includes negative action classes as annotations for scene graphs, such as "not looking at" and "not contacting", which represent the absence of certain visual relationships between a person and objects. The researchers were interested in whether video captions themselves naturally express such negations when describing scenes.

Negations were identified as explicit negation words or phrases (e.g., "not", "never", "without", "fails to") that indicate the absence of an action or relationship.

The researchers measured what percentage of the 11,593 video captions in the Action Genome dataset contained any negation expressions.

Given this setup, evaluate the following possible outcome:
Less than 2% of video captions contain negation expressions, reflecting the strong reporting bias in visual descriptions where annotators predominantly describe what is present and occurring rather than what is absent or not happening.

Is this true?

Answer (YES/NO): YES